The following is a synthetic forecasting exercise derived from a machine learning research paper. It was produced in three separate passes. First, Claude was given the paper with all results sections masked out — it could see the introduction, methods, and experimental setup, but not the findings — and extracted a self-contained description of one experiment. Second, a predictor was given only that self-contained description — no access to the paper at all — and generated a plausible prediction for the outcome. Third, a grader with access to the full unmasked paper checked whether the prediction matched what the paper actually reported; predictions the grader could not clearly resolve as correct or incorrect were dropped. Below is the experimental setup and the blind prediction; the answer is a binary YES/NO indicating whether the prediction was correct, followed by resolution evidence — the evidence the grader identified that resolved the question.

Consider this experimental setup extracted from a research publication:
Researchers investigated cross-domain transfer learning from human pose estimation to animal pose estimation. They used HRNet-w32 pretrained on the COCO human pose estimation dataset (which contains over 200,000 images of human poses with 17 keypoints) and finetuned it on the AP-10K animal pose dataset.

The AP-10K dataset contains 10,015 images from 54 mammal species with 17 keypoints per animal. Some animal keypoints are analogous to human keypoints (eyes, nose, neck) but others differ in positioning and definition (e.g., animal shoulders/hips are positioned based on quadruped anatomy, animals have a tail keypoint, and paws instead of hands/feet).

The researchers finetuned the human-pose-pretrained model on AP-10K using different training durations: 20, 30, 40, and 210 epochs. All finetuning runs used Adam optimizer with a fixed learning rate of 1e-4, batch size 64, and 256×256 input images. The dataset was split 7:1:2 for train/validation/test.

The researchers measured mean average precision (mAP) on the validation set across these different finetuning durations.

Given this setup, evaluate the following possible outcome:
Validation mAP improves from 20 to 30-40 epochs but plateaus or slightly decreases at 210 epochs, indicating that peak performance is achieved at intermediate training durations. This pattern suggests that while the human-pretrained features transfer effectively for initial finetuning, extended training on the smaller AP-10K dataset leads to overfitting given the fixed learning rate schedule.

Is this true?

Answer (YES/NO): NO